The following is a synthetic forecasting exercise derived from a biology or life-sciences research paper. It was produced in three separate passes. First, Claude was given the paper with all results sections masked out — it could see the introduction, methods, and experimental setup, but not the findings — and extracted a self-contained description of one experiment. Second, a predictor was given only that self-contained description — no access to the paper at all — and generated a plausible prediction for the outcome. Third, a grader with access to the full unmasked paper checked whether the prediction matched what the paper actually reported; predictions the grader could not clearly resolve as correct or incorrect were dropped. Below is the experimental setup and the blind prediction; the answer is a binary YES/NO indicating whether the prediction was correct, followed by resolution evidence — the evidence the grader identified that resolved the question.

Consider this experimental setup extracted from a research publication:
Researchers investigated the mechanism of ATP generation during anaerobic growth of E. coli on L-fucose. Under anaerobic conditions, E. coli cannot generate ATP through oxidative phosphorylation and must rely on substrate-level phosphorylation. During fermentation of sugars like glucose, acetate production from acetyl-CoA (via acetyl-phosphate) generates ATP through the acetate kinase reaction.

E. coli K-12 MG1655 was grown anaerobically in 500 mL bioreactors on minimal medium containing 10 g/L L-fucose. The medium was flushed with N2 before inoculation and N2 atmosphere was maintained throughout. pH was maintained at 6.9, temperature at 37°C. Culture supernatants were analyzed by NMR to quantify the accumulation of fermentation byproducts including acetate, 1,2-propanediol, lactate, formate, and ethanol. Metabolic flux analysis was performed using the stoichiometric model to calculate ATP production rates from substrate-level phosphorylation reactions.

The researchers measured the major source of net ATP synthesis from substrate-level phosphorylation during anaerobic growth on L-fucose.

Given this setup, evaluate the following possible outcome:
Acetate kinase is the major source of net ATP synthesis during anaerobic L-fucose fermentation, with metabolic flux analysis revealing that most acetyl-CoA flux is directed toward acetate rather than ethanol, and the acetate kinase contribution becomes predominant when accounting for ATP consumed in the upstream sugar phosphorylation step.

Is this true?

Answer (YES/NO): YES